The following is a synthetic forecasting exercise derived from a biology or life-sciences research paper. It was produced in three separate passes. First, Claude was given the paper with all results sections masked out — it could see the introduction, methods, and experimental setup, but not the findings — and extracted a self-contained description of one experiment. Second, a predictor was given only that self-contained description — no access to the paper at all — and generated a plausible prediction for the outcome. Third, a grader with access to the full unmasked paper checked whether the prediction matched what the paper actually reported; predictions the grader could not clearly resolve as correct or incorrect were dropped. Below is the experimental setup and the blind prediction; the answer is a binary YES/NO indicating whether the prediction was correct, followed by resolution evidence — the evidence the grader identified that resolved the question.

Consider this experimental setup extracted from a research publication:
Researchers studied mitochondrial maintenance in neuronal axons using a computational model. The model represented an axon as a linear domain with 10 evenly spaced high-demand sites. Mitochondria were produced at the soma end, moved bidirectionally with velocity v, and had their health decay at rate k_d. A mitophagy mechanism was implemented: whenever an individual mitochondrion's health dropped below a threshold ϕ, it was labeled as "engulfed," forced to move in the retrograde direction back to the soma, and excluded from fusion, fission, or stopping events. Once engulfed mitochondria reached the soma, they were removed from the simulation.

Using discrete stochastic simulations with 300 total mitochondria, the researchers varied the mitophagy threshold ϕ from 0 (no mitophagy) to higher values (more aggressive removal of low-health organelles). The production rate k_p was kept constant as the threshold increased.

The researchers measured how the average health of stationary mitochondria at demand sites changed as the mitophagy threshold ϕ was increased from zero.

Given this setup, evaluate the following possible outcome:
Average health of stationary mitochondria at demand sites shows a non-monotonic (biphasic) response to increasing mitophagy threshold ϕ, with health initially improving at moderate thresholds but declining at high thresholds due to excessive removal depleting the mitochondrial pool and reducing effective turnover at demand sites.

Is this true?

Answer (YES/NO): YES